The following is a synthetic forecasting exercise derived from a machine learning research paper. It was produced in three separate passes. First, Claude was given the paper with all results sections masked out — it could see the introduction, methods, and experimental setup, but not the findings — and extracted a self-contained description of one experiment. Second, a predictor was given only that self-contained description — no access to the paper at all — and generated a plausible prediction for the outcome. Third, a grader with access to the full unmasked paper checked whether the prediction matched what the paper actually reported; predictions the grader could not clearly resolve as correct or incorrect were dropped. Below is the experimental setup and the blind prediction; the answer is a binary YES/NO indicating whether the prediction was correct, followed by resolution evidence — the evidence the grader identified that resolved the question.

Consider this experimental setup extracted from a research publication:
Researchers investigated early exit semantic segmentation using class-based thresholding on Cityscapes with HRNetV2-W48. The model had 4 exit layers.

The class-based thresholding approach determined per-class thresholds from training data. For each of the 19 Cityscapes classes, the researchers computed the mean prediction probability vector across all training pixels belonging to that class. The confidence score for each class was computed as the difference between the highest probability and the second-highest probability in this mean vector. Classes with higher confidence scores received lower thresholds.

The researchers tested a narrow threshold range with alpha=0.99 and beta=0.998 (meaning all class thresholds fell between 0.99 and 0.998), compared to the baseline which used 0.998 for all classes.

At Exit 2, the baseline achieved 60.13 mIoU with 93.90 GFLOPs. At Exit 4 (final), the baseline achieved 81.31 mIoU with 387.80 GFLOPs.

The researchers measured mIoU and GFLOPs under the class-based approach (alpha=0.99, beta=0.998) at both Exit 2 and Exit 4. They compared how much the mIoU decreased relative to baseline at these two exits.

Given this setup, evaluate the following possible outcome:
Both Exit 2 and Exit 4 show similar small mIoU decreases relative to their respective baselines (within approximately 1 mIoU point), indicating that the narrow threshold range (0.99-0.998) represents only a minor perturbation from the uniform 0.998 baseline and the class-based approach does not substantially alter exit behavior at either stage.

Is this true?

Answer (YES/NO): NO